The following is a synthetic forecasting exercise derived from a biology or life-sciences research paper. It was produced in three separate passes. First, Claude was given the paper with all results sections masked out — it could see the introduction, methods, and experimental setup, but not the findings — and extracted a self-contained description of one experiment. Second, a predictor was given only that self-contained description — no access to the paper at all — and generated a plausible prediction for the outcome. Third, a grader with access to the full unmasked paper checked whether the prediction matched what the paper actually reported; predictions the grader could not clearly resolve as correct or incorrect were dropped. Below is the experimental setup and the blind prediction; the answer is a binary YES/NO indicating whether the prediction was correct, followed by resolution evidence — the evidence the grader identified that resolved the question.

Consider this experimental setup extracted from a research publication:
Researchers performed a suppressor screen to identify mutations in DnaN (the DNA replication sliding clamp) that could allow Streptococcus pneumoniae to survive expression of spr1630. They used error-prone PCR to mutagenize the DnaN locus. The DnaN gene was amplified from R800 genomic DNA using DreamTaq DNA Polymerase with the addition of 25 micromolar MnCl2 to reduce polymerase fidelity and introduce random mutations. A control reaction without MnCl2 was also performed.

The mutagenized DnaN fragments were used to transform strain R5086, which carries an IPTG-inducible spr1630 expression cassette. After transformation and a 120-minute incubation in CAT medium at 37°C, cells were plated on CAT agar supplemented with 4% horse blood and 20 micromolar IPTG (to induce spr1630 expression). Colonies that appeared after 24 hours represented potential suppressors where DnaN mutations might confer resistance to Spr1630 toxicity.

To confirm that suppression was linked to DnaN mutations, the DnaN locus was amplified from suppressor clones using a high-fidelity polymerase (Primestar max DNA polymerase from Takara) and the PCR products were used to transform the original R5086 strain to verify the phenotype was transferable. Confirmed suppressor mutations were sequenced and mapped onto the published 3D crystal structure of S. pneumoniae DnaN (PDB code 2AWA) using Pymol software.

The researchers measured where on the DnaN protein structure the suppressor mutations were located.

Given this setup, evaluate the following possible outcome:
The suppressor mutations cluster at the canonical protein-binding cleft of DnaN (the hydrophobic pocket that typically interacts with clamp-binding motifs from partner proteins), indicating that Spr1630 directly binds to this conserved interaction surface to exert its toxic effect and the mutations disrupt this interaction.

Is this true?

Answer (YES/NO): YES